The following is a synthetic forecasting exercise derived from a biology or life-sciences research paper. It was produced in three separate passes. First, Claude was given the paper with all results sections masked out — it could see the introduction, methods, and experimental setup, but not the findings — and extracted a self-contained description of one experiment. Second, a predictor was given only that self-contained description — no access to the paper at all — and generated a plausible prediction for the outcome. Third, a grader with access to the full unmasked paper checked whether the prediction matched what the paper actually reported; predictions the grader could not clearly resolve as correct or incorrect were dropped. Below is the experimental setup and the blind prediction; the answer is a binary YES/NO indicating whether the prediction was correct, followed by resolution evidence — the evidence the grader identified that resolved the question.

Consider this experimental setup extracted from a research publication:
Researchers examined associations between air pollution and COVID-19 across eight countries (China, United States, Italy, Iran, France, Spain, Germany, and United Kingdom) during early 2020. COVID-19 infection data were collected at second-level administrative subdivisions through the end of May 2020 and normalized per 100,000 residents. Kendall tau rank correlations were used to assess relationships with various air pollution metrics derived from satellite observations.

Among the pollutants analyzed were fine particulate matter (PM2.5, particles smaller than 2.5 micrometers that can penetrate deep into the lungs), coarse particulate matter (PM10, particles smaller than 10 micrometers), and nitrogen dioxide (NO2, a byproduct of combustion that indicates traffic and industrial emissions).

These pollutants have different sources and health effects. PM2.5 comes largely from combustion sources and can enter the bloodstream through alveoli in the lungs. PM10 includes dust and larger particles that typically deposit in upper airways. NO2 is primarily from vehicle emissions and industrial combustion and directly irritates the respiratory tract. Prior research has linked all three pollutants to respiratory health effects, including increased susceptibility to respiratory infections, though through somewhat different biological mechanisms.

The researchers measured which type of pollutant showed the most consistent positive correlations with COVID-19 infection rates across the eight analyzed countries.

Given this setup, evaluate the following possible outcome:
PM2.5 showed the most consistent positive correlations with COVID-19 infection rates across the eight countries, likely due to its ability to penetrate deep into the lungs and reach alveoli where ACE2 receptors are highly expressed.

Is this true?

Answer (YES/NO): NO